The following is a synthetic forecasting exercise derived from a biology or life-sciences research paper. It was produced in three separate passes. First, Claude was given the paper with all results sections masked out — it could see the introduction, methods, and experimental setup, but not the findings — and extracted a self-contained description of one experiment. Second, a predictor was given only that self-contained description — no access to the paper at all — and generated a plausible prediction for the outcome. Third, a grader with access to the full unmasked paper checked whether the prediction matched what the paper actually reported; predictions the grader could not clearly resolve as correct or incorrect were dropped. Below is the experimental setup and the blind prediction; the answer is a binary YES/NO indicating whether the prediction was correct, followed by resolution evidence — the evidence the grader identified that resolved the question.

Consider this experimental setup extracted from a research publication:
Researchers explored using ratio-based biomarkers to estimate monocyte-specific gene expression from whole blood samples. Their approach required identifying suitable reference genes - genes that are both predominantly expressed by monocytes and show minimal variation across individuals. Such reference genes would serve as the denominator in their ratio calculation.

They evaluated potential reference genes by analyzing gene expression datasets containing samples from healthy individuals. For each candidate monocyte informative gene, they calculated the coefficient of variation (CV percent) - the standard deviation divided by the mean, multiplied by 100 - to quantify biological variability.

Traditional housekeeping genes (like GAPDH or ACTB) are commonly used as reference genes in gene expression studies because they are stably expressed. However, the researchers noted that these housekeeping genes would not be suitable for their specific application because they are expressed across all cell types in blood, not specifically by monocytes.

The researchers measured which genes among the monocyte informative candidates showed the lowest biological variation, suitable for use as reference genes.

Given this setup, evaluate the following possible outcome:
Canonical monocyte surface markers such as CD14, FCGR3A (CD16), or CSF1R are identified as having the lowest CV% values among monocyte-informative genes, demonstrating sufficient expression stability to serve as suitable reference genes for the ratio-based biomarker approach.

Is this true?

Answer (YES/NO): NO